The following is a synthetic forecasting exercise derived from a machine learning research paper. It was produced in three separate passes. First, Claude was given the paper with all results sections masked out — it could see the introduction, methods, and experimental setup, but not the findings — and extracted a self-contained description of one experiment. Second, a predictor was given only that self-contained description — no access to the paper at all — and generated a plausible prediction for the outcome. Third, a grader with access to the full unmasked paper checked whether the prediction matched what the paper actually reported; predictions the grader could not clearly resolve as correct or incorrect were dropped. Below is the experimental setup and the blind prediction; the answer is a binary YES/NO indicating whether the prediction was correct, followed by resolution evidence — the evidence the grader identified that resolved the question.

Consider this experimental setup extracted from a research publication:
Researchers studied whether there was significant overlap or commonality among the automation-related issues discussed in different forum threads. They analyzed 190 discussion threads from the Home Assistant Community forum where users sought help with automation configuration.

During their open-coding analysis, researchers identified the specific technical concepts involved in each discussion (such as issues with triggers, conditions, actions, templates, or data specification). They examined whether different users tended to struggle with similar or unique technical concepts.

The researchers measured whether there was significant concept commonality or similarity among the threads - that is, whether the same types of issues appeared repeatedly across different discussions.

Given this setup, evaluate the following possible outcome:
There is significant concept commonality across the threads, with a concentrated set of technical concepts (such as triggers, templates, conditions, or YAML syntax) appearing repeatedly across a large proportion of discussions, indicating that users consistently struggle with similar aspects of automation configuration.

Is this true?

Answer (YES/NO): YES